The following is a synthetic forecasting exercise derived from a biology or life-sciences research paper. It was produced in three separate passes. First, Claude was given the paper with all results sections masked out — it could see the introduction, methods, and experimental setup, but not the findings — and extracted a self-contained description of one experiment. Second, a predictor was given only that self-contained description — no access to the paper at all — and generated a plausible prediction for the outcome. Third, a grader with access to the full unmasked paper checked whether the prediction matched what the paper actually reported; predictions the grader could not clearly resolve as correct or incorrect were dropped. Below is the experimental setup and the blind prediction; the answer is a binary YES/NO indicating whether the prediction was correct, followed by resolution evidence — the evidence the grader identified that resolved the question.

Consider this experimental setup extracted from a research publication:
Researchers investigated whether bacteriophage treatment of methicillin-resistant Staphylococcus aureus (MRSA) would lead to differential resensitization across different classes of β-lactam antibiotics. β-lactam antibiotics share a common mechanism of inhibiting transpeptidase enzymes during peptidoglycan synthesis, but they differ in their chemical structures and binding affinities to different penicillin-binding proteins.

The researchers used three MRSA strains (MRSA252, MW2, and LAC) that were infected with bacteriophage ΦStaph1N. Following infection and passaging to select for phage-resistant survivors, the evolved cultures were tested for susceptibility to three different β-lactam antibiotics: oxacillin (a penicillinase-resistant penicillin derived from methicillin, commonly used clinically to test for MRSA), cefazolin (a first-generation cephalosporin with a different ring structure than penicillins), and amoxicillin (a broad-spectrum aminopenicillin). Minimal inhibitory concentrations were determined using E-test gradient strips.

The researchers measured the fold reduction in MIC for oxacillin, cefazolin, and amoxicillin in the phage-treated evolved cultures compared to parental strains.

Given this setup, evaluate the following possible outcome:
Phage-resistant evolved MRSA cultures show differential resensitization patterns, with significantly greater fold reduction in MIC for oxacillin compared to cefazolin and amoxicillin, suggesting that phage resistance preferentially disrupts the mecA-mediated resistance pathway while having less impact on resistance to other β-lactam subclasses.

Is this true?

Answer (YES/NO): NO